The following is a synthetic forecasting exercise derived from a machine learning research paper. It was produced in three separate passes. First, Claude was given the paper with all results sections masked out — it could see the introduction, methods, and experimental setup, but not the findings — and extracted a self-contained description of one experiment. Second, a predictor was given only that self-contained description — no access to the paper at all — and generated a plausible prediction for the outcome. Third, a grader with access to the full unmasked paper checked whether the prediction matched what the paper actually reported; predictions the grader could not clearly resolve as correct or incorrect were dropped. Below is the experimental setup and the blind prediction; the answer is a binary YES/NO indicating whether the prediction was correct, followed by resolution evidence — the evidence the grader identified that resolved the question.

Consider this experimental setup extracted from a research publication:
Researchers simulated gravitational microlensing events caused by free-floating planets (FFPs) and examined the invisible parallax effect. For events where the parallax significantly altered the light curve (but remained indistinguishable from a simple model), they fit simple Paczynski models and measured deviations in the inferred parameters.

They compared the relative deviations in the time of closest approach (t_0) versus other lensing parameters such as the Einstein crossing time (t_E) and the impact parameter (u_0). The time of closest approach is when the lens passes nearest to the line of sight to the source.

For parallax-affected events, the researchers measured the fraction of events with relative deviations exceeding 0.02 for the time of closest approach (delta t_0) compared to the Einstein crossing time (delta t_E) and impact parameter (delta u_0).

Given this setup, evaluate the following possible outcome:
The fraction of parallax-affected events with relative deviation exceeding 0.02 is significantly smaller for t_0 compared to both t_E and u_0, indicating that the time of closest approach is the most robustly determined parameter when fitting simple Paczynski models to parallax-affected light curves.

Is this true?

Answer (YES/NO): YES